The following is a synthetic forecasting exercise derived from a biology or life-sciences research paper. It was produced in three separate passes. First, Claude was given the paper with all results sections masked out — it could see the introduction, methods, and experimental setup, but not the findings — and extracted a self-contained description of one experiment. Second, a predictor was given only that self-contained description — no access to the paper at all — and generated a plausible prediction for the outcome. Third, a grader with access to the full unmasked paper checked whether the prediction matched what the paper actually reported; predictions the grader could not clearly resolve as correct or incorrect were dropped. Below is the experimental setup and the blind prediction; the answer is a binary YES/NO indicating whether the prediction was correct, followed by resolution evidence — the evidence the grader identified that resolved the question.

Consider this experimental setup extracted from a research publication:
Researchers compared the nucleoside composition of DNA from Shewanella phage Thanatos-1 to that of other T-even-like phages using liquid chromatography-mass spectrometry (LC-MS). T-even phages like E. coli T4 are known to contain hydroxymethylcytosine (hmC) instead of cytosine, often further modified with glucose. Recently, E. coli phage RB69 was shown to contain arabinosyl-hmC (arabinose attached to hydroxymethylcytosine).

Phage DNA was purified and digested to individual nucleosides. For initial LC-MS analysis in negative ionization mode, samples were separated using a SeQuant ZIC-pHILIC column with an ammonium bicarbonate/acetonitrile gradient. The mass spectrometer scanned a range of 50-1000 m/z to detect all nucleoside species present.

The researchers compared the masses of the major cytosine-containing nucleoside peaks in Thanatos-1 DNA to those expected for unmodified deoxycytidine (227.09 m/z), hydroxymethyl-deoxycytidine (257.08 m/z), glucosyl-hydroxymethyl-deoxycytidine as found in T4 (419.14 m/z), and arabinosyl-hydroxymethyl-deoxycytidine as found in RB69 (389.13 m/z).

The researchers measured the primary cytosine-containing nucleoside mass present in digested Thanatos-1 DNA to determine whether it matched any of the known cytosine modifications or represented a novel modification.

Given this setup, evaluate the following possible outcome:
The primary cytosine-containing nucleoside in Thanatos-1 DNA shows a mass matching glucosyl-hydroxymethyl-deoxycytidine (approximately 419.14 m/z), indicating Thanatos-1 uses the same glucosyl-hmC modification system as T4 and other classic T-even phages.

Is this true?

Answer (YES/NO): NO